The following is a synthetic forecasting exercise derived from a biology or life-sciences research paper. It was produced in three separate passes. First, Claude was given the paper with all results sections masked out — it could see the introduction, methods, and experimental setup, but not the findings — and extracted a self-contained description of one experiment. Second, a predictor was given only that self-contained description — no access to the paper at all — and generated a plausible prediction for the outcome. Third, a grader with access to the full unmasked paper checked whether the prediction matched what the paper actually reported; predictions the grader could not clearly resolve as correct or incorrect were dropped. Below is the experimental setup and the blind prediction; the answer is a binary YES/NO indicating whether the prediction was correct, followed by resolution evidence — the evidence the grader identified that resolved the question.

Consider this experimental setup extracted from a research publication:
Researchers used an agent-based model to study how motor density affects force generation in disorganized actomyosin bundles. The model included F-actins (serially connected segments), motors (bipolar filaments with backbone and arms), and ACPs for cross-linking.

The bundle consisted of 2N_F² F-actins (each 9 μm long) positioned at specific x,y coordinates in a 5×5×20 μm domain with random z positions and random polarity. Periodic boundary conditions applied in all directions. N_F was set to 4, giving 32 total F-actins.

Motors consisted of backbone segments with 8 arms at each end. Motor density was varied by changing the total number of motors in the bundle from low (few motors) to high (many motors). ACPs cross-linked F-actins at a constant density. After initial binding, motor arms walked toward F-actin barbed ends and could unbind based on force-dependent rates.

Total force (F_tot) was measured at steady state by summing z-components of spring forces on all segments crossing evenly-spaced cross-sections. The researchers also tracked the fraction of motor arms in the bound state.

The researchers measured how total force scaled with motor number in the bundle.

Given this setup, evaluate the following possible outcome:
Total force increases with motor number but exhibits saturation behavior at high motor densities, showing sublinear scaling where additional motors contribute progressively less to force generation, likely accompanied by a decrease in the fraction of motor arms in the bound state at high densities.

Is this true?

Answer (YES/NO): NO